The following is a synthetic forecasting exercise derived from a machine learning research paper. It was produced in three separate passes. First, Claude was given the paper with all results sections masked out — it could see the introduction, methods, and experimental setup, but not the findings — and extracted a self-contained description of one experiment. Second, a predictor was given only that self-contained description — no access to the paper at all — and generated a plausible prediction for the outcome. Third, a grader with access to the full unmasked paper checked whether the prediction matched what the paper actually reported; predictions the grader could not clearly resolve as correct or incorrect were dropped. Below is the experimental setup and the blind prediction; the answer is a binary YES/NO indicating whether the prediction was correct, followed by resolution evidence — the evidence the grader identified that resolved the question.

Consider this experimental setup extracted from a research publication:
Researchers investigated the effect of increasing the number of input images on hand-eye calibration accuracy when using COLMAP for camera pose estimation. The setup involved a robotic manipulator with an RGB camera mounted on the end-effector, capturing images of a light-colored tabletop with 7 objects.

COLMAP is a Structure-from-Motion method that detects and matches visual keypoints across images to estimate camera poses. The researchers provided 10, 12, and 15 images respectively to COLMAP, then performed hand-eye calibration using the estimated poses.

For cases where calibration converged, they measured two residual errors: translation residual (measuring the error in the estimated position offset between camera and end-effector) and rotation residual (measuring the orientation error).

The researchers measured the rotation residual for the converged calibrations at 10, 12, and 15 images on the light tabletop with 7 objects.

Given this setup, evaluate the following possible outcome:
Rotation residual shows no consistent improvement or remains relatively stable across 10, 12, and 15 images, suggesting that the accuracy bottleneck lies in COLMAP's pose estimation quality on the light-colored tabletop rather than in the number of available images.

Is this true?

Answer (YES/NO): NO